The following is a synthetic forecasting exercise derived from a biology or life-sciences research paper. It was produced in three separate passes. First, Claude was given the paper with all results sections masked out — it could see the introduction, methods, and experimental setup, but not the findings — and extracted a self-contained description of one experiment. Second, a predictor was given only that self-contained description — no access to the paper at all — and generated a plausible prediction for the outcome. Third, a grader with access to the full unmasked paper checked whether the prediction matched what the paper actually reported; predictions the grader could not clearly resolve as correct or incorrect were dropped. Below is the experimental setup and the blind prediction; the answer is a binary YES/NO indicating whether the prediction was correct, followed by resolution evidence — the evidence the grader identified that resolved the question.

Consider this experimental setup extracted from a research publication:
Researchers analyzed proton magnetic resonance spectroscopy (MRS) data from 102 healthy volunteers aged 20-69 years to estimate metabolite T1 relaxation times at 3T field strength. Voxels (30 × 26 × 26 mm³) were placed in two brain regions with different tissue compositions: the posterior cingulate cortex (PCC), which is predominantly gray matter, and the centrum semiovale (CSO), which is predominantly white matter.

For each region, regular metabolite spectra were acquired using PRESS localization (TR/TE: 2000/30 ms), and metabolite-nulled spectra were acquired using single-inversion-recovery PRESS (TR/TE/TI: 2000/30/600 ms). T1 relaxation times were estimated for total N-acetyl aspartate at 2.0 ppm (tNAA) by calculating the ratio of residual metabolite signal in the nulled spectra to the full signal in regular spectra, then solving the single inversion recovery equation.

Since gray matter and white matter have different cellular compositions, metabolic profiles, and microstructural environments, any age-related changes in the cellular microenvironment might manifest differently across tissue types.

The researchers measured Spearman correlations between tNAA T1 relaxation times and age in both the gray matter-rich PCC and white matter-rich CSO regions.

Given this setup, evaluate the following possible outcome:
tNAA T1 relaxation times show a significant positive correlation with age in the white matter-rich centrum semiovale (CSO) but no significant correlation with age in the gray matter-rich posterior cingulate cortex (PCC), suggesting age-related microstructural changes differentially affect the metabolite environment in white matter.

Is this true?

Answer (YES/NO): NO